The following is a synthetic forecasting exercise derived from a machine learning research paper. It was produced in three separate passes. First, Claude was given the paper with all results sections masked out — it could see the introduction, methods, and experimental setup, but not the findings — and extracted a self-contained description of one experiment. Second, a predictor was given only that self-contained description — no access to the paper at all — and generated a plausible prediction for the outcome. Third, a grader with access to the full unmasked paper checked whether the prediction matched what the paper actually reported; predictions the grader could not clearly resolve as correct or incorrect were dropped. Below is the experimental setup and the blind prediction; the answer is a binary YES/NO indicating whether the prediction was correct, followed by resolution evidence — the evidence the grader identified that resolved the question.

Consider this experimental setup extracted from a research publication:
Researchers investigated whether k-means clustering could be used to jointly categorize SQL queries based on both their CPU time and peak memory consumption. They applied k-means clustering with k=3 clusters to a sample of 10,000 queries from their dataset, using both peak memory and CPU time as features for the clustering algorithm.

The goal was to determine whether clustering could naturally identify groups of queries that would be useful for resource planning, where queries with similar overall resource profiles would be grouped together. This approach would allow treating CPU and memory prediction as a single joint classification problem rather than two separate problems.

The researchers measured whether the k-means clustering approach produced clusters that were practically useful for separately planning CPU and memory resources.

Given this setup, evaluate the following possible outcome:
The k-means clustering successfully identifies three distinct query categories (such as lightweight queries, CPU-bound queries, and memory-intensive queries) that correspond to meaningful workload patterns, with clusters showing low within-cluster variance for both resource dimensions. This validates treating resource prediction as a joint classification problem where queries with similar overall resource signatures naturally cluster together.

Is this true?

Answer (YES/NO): NO